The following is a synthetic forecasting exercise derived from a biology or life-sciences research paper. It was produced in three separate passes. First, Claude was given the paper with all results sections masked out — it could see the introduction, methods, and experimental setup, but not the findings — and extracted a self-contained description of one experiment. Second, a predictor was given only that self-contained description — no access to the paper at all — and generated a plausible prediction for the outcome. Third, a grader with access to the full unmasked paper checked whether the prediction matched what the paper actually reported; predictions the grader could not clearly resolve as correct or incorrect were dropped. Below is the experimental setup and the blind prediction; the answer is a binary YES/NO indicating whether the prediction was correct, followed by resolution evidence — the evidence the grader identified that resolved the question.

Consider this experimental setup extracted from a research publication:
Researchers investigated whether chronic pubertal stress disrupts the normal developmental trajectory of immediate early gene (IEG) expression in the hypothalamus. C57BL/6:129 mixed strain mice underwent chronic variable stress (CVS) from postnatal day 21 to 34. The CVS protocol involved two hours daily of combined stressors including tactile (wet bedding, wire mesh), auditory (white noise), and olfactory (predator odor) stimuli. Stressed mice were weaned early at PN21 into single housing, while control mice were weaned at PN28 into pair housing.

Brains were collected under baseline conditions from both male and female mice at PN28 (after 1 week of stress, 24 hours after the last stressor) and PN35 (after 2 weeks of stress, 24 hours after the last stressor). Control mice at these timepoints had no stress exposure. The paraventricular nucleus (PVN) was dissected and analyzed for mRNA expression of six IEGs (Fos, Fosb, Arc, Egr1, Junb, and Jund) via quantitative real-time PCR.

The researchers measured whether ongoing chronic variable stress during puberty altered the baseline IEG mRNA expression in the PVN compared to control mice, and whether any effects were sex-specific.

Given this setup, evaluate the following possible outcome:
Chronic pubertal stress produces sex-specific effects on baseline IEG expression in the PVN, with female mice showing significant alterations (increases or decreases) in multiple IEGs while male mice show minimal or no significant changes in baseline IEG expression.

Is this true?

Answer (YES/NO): NO